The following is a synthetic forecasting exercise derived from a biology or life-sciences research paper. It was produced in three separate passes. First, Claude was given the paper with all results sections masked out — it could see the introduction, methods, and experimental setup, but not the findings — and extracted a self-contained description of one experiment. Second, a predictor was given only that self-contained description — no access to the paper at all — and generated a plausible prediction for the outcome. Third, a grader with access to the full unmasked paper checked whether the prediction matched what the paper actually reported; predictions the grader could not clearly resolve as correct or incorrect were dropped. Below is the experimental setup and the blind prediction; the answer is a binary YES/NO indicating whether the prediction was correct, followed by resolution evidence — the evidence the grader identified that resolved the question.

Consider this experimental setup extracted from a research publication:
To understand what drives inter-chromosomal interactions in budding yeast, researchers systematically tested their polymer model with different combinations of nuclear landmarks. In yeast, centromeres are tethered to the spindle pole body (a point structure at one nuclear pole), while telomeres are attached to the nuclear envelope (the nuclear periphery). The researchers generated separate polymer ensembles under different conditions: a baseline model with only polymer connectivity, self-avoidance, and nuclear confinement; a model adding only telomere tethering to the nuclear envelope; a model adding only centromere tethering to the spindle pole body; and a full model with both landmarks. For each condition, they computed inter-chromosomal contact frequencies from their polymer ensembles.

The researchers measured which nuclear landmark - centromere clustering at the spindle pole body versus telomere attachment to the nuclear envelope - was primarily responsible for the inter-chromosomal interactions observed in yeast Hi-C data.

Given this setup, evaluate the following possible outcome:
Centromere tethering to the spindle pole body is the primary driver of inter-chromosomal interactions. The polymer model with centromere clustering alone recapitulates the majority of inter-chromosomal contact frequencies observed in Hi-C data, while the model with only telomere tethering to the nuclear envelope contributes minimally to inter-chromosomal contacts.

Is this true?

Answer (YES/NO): YES